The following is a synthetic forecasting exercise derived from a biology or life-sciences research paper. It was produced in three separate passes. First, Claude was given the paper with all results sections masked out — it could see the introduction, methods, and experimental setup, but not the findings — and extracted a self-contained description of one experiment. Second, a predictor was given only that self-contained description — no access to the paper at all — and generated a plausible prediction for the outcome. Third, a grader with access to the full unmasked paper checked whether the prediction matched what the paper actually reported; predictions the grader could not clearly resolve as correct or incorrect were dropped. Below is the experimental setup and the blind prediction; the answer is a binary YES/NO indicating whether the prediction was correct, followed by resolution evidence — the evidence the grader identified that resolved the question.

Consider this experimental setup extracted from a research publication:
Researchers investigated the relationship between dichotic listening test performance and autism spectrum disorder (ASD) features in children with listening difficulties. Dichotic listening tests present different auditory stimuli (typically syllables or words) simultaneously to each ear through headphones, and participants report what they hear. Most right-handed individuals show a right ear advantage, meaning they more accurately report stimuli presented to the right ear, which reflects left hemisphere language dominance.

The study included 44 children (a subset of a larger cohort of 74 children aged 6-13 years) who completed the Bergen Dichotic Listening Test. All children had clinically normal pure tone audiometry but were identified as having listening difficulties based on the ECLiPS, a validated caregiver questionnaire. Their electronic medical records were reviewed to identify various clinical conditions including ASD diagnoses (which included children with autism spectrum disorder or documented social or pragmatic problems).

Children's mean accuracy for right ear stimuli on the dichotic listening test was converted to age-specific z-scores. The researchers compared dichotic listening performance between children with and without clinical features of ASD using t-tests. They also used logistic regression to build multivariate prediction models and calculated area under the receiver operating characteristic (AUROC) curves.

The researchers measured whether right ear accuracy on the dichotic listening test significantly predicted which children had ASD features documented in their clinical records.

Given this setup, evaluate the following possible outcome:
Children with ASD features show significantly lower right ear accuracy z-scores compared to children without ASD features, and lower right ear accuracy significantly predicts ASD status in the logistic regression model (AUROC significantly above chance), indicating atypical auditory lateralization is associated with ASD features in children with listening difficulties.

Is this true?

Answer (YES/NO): NO